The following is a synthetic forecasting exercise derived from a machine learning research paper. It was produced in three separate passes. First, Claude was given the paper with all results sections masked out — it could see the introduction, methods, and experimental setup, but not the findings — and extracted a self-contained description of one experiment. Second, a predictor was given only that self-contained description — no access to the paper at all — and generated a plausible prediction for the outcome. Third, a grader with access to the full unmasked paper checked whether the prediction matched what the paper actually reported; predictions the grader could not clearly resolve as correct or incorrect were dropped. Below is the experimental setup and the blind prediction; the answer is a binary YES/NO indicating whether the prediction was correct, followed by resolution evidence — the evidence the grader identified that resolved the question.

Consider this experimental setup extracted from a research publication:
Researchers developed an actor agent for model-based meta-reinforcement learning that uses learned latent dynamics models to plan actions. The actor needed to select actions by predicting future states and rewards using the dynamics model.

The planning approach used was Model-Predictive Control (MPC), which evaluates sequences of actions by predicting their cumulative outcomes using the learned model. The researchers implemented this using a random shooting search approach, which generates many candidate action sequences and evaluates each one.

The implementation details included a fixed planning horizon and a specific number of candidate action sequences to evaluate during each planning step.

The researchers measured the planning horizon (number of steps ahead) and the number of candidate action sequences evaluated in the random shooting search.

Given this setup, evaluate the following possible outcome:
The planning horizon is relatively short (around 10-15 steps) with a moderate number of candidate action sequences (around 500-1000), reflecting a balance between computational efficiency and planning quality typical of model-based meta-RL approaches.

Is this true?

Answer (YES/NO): NO